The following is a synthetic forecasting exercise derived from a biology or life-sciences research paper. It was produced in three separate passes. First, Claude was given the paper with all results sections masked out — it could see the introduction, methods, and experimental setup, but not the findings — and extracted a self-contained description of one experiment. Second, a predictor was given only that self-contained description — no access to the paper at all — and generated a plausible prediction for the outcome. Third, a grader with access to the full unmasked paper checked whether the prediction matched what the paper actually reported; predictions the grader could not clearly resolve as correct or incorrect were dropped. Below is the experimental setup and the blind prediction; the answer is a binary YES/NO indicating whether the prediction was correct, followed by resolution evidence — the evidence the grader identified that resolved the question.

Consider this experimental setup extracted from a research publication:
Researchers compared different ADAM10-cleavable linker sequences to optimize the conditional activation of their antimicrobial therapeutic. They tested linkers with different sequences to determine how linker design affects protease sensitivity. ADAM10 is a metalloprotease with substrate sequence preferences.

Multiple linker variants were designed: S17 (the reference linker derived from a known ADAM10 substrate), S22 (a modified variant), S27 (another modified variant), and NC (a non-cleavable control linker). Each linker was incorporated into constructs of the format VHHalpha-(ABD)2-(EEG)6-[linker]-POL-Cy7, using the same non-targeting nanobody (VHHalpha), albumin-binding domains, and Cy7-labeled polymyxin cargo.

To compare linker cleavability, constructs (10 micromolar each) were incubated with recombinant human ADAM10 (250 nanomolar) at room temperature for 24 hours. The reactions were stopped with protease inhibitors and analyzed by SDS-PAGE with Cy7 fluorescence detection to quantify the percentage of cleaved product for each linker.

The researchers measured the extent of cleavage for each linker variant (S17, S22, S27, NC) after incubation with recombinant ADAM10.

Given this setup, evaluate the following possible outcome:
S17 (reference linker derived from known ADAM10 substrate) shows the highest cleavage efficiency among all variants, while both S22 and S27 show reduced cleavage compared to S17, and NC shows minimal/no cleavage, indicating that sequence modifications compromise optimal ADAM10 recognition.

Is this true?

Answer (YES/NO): NO